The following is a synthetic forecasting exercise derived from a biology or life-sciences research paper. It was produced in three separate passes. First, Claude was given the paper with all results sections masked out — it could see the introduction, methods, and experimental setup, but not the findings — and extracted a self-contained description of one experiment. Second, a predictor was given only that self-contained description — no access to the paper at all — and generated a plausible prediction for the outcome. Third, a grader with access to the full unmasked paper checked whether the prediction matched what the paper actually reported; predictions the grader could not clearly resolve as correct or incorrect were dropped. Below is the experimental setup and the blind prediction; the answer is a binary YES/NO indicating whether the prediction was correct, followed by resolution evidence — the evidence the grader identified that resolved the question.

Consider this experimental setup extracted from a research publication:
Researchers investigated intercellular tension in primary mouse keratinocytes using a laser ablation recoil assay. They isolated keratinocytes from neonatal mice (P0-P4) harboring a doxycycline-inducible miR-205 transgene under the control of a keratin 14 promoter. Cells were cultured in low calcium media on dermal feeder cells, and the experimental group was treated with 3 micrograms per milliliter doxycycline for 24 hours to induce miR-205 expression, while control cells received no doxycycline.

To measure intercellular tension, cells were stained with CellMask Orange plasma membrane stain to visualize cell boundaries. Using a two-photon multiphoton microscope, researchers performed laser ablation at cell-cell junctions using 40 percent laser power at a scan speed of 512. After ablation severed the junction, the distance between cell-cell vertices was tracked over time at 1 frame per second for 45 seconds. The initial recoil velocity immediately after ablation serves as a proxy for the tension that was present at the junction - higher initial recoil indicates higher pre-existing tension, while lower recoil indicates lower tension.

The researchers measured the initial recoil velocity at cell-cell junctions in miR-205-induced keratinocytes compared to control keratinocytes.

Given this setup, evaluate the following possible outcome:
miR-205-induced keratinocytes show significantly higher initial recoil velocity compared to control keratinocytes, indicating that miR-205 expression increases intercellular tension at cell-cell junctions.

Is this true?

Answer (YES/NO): NO